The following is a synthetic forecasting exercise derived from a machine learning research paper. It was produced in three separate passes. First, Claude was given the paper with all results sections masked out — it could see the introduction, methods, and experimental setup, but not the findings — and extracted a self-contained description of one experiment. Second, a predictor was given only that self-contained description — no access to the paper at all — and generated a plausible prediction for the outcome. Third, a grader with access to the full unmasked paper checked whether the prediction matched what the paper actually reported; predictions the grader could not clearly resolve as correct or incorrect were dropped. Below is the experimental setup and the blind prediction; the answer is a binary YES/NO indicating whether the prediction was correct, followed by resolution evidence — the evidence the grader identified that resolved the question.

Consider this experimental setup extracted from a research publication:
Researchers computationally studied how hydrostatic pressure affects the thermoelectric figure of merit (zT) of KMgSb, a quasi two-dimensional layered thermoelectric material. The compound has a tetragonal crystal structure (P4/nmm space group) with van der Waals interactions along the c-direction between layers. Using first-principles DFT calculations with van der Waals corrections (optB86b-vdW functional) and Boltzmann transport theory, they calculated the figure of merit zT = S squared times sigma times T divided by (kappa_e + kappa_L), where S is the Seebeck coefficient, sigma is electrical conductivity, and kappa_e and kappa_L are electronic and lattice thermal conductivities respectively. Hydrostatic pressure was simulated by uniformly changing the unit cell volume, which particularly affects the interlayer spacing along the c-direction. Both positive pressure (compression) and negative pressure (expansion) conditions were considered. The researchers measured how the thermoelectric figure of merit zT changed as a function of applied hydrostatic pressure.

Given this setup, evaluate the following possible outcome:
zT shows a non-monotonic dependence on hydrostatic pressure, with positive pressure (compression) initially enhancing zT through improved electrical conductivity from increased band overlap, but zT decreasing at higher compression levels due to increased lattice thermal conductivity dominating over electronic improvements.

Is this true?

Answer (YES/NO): NO